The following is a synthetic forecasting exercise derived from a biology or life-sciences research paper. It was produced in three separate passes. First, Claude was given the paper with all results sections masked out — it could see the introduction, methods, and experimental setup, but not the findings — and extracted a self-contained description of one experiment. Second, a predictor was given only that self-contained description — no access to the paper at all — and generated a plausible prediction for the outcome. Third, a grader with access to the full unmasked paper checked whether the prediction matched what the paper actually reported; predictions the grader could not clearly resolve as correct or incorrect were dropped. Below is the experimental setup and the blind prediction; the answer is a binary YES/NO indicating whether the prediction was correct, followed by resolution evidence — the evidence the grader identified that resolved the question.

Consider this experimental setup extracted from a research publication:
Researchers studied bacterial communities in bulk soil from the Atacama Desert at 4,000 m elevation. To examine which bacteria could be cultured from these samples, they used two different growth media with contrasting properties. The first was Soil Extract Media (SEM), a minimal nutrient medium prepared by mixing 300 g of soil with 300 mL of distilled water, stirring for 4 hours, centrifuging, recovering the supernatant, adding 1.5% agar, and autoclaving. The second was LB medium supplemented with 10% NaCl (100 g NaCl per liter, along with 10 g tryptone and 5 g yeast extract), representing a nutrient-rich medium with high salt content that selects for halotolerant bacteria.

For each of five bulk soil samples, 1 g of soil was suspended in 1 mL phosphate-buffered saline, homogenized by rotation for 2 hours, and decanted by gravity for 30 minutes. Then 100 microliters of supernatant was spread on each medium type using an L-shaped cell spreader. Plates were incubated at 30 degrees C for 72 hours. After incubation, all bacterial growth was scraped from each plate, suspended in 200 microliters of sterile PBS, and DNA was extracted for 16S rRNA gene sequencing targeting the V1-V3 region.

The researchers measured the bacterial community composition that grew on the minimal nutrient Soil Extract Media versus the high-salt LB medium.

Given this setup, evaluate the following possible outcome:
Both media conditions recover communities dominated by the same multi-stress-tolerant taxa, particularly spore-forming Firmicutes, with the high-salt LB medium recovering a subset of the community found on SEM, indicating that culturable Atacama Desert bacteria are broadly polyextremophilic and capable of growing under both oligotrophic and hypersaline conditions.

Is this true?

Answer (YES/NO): NO